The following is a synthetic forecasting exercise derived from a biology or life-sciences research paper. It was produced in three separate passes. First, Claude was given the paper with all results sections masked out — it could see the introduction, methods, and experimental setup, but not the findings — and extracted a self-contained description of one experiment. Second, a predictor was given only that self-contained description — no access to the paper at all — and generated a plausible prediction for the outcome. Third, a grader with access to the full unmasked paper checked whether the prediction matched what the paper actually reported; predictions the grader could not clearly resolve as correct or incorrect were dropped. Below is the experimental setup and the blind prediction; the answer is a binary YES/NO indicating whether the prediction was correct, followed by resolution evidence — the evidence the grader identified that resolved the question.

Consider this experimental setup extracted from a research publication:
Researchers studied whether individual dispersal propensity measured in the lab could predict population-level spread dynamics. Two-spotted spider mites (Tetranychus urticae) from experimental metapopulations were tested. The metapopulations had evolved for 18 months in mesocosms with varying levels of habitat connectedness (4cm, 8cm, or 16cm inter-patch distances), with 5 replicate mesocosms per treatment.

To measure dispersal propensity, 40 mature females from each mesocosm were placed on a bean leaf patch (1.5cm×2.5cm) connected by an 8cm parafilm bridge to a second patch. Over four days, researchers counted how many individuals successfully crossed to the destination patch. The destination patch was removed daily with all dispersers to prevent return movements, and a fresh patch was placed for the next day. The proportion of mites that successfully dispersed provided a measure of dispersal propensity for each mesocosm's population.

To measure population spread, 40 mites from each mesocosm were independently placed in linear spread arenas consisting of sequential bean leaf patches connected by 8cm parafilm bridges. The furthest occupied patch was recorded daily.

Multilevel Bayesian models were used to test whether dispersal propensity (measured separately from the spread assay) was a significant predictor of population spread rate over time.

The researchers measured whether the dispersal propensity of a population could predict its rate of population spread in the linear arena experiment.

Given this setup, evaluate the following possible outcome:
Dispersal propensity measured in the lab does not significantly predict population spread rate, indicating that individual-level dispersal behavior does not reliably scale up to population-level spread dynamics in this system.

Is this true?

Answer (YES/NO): NO